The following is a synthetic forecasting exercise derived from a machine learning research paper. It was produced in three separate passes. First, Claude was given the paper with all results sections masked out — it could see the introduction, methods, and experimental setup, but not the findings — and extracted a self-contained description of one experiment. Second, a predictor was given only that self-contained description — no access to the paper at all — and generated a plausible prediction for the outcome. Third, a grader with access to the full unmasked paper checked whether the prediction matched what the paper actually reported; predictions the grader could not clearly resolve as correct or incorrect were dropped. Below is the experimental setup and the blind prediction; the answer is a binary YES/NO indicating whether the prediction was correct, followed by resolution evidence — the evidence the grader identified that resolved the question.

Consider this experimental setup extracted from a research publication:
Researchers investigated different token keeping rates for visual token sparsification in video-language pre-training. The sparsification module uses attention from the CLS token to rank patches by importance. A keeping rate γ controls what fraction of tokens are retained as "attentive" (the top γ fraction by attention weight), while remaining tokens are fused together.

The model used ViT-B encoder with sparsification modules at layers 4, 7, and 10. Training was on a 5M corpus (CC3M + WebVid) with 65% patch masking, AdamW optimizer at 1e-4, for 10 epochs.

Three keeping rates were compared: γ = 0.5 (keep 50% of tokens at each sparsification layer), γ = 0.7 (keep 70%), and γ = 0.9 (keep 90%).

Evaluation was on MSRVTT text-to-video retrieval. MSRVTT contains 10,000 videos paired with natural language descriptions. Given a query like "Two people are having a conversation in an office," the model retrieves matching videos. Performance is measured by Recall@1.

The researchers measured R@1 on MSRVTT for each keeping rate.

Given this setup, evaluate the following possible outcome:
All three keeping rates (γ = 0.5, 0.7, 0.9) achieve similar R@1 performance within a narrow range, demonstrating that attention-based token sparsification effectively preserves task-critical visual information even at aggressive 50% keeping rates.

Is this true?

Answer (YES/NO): NO